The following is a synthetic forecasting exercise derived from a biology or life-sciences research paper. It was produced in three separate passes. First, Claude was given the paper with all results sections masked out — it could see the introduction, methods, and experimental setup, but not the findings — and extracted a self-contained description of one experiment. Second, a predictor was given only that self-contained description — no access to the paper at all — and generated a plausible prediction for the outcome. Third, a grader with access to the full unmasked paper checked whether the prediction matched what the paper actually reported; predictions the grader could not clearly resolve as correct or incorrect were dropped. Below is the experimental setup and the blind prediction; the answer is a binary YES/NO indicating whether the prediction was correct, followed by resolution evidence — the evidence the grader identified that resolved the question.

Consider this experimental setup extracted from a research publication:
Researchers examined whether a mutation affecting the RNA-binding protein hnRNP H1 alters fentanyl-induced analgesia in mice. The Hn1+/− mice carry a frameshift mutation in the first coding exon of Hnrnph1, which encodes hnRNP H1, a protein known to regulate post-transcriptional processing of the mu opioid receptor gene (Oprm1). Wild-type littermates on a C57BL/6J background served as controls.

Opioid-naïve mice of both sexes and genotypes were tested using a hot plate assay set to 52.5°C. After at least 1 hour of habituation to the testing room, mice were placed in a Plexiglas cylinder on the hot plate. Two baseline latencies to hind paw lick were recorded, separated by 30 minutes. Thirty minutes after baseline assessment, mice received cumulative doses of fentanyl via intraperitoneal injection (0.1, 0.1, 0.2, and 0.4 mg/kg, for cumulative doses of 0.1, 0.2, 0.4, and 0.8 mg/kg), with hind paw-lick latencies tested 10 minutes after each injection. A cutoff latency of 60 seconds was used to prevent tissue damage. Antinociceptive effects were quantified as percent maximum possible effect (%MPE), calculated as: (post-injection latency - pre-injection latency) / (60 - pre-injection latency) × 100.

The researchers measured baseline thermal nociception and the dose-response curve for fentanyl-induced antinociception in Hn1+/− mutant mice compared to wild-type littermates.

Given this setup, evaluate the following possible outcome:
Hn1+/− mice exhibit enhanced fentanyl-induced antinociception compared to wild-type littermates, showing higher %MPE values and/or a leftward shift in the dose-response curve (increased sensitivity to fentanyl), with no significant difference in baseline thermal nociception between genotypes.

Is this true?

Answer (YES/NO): NO